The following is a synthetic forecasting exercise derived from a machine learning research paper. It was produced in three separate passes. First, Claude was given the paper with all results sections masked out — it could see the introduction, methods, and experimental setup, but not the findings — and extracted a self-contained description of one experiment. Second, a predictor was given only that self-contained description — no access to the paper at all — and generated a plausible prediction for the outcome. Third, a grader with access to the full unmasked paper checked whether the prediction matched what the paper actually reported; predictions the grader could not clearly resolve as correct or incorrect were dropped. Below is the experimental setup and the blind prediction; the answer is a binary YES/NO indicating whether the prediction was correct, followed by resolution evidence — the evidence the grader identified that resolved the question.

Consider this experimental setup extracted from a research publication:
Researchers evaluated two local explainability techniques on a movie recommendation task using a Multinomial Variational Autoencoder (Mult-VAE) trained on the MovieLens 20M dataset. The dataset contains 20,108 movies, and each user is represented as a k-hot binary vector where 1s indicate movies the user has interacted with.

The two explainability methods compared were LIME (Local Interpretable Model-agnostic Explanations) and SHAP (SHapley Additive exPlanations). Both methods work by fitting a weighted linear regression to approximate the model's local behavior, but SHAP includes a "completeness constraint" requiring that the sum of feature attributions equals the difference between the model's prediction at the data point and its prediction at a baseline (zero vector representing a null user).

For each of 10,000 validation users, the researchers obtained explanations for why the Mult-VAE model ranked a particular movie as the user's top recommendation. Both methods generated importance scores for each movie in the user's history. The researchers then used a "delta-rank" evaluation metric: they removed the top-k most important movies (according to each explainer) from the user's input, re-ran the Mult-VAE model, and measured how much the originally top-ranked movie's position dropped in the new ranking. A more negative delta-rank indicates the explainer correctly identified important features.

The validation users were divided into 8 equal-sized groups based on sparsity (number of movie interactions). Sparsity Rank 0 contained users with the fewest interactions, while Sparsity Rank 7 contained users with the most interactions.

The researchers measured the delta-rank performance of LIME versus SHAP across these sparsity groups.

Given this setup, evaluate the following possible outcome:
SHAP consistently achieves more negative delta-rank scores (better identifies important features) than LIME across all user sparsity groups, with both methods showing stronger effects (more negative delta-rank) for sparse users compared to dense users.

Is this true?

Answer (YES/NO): NO